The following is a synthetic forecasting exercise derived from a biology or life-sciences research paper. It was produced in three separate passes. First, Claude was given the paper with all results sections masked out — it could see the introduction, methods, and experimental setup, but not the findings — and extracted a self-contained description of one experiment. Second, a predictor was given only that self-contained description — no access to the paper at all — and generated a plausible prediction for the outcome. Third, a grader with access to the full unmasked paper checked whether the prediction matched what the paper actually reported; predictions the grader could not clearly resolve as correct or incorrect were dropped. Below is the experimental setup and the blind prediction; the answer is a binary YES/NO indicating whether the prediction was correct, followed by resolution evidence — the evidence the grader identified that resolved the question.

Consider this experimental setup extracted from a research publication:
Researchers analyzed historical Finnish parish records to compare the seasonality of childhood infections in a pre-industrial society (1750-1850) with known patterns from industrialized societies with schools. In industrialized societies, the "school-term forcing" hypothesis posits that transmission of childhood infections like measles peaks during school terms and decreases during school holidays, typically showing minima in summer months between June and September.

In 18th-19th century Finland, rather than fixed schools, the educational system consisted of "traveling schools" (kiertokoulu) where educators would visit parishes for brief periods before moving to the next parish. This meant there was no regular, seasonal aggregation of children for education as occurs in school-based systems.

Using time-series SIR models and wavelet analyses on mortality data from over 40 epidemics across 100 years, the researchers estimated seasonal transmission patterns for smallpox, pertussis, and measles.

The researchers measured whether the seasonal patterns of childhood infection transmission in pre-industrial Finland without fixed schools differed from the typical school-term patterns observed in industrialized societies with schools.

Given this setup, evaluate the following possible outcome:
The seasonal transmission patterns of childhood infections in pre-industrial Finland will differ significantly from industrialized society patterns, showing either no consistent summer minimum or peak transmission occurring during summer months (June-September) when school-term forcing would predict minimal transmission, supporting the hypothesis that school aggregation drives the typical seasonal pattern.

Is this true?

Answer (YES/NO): NO